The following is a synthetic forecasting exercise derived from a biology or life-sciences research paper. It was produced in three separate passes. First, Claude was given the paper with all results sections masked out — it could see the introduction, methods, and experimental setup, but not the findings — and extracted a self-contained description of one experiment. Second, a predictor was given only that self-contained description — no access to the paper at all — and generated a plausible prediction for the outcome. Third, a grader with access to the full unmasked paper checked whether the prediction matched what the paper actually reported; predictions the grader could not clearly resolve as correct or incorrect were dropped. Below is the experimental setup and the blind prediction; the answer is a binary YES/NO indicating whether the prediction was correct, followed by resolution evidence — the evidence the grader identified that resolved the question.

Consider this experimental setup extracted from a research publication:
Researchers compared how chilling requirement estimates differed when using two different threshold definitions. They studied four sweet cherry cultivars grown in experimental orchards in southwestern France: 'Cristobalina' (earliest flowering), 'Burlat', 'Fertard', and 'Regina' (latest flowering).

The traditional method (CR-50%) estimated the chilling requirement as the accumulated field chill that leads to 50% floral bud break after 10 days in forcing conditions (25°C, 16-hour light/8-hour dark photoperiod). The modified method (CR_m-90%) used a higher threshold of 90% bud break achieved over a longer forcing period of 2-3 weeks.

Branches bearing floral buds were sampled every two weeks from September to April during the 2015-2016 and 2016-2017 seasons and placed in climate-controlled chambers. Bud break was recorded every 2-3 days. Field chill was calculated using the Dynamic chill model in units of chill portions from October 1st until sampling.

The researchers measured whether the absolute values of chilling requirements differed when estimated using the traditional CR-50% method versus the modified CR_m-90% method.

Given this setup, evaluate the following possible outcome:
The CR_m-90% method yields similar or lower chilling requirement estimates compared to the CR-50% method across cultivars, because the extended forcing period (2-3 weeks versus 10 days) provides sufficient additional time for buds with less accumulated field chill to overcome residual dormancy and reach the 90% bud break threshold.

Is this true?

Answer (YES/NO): NO